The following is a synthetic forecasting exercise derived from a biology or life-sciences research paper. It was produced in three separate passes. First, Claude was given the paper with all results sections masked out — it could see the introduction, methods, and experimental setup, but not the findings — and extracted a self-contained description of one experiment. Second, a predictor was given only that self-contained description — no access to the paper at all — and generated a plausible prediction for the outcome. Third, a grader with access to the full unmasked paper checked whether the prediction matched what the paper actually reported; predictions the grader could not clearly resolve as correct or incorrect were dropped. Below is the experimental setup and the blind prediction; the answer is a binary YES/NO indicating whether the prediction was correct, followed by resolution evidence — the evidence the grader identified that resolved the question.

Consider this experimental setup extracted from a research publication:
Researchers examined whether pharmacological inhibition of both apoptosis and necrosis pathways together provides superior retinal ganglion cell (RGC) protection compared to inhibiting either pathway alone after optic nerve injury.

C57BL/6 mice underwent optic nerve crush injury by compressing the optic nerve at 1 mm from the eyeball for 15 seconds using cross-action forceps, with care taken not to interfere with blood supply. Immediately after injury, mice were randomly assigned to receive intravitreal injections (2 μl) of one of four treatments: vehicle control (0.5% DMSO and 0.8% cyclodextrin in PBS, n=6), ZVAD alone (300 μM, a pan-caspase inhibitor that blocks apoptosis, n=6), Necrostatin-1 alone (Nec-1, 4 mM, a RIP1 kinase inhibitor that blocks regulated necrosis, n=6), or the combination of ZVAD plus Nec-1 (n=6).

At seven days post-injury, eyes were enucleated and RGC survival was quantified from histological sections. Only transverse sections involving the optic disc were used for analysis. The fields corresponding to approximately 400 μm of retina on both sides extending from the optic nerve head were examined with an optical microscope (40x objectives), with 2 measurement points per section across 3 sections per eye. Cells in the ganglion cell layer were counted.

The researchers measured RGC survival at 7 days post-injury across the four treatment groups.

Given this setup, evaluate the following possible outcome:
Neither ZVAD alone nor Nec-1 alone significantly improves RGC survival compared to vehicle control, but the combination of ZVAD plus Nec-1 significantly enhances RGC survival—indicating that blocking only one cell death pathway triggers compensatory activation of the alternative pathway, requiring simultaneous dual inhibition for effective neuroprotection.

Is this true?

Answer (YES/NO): YES